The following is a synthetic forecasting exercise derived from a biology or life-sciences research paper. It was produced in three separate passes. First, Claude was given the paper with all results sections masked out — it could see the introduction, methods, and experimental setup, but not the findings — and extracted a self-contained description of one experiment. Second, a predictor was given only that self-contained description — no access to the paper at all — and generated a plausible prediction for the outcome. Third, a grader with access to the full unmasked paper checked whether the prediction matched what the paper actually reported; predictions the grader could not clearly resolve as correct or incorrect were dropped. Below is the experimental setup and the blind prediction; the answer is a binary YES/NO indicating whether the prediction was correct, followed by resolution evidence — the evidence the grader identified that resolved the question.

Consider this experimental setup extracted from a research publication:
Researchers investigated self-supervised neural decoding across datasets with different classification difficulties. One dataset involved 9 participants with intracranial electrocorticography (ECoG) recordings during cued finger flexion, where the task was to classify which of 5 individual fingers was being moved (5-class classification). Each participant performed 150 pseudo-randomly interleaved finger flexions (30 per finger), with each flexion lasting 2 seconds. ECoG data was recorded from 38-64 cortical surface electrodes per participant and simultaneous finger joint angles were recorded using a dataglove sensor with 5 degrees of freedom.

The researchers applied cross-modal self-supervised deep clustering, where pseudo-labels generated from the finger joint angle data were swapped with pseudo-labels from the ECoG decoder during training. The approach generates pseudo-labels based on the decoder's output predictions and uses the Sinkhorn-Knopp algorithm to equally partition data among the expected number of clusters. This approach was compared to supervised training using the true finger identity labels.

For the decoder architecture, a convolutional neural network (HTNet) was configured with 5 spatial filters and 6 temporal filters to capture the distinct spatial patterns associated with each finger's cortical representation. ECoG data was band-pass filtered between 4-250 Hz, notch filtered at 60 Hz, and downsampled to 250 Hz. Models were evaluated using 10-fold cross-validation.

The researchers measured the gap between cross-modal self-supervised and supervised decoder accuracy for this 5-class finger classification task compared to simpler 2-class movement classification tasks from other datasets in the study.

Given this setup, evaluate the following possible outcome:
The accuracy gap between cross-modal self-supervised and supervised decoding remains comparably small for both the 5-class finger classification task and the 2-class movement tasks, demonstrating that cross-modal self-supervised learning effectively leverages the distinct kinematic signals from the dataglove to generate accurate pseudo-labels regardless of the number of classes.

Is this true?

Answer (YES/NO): YES